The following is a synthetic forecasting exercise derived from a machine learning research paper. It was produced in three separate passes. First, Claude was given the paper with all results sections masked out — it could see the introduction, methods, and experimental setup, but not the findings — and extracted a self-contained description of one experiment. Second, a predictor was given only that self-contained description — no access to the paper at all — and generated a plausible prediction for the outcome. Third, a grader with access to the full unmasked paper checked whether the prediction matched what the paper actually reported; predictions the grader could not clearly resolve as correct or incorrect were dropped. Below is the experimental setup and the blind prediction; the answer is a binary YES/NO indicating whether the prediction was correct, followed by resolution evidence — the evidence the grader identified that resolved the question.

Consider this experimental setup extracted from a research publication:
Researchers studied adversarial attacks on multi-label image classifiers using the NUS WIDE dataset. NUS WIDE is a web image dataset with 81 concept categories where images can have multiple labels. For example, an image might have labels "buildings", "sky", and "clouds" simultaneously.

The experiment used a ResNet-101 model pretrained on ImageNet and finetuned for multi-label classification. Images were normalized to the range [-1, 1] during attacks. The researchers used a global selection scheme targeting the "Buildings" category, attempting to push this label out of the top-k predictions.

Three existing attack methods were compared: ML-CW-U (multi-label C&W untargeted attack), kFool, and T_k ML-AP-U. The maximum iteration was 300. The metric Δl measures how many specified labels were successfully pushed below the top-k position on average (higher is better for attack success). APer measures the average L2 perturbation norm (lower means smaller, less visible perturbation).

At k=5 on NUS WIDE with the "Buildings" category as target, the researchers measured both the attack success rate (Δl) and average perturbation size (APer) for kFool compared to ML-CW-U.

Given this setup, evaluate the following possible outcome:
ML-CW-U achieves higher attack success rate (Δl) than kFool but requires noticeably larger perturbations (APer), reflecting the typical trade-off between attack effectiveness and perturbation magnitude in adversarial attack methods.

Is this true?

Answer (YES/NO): NO